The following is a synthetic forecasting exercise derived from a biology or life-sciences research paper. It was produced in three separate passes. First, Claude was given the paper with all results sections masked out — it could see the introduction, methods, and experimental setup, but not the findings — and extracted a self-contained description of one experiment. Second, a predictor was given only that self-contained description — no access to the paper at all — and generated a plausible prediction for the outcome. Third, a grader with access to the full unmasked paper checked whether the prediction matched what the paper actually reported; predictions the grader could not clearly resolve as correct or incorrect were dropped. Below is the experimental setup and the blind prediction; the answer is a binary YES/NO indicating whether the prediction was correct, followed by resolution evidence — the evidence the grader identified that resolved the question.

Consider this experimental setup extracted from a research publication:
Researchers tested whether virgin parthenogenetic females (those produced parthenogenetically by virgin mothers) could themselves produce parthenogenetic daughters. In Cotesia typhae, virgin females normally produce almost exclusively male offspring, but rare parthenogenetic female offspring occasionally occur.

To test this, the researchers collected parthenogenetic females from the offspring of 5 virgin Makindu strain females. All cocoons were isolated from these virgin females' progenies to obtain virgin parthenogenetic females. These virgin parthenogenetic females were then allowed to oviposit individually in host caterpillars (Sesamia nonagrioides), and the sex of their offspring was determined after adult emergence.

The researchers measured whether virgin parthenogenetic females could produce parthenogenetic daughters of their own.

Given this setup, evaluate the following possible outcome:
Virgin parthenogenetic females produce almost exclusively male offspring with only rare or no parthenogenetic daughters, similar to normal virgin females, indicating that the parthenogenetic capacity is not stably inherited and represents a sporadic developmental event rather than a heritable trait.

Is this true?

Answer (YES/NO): NO